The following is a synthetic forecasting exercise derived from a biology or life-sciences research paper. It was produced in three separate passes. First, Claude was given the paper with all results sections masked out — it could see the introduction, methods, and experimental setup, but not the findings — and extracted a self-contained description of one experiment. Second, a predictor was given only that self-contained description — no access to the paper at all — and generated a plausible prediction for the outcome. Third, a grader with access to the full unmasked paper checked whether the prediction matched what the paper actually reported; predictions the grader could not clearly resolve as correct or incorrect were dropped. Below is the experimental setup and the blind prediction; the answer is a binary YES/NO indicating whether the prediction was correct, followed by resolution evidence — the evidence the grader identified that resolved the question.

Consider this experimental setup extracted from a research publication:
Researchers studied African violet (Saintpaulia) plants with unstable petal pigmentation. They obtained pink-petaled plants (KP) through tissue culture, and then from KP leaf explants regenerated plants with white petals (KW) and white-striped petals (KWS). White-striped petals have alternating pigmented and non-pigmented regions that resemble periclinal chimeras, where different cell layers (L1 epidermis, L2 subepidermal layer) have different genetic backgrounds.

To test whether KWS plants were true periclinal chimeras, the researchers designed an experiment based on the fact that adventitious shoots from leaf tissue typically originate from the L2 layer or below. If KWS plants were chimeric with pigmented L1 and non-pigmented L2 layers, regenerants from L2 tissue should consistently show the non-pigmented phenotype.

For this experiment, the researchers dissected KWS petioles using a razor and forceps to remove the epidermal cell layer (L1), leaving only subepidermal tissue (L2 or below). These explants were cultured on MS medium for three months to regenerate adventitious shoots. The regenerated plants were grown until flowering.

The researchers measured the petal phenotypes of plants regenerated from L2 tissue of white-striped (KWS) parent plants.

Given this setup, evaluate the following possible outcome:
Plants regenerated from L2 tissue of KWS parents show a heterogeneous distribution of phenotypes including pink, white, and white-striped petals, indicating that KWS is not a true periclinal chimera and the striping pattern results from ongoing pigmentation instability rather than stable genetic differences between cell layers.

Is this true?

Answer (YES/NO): YES